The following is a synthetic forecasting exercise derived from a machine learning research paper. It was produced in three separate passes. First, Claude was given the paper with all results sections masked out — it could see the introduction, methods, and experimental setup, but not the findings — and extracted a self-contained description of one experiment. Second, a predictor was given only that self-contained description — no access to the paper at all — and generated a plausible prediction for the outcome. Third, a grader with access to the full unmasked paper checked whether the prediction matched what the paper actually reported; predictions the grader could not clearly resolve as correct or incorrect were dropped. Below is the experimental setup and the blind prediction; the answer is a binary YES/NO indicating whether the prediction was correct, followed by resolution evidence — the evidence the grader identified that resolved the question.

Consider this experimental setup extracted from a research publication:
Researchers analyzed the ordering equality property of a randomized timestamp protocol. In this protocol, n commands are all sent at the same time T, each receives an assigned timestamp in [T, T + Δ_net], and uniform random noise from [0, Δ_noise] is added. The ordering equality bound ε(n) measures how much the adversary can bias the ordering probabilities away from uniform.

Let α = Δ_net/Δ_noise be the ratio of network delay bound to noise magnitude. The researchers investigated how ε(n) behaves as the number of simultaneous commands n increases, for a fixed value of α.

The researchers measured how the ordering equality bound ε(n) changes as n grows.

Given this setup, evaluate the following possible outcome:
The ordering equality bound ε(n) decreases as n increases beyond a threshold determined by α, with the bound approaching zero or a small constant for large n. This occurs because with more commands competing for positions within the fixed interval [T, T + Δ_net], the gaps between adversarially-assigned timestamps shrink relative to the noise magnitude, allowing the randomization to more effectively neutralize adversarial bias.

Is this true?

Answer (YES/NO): NO